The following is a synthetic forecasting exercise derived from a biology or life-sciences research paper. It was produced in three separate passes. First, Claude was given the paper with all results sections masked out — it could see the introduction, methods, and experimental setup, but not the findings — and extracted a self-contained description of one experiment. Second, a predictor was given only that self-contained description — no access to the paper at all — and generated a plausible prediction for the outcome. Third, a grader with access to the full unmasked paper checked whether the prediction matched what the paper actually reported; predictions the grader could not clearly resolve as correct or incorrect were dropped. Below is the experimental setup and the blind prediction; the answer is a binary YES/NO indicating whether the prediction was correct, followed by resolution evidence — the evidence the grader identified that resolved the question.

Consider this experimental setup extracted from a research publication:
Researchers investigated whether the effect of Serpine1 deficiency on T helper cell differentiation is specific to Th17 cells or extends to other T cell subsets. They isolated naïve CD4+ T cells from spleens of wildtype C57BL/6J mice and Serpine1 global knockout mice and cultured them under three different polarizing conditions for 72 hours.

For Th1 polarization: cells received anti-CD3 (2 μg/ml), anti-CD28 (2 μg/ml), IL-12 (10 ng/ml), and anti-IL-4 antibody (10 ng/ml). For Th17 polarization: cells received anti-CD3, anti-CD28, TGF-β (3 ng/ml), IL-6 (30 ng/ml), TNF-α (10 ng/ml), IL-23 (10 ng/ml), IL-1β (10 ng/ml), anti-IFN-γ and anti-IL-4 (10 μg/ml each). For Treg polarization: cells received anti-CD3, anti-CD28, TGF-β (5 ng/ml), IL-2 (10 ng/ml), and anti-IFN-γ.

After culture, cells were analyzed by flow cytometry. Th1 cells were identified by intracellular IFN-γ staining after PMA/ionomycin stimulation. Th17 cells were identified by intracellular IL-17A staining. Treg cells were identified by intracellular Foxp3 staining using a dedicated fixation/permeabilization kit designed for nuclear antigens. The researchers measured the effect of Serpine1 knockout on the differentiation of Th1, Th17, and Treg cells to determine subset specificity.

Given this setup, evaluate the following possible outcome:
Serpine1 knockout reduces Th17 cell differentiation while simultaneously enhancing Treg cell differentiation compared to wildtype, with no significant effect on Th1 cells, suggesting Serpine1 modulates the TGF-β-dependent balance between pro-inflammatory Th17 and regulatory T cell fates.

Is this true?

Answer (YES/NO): NO